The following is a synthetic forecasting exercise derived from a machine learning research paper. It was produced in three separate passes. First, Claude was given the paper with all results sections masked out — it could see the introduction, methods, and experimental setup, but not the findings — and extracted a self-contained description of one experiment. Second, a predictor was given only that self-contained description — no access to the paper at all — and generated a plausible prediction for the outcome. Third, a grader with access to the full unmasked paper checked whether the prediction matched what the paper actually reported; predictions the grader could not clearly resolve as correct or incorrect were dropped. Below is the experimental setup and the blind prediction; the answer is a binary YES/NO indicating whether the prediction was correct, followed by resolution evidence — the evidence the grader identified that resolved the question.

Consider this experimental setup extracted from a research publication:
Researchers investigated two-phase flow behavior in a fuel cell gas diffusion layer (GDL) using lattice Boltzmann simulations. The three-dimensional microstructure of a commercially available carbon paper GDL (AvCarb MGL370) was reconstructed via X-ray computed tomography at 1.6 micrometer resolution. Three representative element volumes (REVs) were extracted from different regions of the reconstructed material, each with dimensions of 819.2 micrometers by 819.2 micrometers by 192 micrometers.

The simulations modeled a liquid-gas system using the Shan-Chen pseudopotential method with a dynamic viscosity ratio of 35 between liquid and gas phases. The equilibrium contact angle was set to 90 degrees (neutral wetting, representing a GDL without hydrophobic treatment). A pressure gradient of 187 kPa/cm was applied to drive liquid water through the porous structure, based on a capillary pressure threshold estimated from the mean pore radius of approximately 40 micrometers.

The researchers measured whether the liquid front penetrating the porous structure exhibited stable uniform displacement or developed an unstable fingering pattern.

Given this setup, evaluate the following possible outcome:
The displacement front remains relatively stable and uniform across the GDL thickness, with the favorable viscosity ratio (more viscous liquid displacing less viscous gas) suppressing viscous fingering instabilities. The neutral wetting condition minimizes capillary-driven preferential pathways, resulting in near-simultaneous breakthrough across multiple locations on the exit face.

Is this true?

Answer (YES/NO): NO